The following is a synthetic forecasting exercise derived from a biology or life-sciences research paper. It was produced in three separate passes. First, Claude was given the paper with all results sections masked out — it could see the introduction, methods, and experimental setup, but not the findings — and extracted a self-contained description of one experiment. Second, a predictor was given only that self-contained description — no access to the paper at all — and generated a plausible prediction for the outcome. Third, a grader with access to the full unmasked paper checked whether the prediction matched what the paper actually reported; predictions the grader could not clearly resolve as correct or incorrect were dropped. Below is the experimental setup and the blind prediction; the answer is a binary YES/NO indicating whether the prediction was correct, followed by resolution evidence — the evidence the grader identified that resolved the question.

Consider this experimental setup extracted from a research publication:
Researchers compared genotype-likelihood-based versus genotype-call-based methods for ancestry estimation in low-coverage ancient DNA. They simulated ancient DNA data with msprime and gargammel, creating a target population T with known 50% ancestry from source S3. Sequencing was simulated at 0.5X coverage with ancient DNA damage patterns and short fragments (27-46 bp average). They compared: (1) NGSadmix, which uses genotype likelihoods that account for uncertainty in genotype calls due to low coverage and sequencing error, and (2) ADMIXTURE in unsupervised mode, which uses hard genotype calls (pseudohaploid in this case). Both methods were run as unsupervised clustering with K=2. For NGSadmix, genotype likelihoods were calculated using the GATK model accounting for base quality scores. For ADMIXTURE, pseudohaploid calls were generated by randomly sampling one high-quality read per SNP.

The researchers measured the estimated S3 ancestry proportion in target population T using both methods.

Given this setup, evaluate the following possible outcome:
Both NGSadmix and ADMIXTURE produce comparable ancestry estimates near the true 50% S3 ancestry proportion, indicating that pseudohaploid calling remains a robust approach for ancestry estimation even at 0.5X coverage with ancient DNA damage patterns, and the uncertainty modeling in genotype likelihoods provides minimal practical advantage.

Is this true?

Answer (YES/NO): NO